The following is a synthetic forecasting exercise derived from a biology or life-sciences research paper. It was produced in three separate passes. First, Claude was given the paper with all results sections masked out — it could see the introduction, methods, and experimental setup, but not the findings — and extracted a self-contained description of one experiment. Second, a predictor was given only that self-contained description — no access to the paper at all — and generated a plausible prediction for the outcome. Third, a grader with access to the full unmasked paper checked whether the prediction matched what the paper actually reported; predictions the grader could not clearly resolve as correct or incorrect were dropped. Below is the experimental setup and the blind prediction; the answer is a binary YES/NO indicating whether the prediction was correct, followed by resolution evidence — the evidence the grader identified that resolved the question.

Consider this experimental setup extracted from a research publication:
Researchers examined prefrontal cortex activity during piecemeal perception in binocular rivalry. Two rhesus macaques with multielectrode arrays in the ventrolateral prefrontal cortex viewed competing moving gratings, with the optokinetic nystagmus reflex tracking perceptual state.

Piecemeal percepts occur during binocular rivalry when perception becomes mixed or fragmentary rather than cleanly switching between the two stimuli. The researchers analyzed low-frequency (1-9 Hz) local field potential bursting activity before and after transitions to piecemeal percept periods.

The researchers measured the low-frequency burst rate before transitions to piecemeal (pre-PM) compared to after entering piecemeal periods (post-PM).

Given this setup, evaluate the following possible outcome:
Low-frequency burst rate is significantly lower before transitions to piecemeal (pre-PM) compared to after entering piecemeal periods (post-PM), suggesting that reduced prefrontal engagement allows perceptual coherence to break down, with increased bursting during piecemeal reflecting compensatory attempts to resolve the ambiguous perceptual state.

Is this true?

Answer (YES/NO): YES